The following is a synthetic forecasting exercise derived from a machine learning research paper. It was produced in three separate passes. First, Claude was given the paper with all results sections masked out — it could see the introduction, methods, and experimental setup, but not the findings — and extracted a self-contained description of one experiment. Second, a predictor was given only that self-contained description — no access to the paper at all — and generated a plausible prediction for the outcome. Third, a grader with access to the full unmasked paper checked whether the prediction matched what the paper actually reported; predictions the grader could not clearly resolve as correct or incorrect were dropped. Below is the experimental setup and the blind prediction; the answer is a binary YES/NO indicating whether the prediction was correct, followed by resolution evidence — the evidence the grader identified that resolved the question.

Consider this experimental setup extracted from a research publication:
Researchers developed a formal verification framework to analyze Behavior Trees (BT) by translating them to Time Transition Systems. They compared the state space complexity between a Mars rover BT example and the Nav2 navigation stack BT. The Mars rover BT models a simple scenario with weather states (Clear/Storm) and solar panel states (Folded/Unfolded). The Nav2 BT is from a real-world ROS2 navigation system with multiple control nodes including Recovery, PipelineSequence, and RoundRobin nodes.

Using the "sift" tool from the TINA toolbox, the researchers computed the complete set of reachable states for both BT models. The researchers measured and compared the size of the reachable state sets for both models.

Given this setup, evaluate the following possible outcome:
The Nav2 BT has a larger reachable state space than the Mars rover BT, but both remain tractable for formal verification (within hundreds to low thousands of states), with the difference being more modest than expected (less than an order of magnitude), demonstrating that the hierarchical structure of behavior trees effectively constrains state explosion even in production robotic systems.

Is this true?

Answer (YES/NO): NO